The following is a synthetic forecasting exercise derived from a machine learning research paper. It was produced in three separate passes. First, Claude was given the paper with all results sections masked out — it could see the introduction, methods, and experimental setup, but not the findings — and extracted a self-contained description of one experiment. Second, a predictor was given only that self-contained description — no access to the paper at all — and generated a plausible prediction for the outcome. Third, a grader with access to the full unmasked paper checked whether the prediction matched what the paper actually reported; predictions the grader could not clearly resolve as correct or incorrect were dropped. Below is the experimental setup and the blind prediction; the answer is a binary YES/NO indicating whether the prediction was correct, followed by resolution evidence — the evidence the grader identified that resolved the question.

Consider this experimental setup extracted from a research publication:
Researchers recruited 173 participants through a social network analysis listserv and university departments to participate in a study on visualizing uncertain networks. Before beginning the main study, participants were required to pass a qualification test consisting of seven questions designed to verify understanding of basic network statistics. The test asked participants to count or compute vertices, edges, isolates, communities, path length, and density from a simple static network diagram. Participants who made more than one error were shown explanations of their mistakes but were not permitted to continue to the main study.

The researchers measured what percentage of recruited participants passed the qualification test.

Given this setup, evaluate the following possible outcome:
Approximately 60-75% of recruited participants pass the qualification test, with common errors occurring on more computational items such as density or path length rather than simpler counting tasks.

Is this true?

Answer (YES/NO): NO